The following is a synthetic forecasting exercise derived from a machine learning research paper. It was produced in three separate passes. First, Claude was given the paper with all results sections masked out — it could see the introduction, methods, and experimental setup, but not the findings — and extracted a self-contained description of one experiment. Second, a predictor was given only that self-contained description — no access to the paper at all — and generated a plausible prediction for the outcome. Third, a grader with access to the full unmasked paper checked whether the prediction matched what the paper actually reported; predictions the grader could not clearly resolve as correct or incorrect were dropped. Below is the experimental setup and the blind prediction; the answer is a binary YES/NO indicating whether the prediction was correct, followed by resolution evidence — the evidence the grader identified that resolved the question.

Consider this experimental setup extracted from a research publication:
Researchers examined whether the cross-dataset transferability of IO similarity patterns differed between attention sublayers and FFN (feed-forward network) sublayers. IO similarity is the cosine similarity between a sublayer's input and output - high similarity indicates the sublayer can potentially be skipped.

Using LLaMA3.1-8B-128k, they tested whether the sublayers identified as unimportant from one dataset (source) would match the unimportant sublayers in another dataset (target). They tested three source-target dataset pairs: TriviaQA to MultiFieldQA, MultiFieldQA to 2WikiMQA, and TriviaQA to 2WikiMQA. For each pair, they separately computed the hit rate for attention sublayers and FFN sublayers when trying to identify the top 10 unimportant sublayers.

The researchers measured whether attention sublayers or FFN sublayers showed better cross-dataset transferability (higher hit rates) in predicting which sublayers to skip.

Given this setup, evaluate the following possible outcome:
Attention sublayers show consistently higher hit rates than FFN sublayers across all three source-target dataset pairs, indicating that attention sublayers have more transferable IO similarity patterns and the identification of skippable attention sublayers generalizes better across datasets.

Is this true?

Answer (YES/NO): NO